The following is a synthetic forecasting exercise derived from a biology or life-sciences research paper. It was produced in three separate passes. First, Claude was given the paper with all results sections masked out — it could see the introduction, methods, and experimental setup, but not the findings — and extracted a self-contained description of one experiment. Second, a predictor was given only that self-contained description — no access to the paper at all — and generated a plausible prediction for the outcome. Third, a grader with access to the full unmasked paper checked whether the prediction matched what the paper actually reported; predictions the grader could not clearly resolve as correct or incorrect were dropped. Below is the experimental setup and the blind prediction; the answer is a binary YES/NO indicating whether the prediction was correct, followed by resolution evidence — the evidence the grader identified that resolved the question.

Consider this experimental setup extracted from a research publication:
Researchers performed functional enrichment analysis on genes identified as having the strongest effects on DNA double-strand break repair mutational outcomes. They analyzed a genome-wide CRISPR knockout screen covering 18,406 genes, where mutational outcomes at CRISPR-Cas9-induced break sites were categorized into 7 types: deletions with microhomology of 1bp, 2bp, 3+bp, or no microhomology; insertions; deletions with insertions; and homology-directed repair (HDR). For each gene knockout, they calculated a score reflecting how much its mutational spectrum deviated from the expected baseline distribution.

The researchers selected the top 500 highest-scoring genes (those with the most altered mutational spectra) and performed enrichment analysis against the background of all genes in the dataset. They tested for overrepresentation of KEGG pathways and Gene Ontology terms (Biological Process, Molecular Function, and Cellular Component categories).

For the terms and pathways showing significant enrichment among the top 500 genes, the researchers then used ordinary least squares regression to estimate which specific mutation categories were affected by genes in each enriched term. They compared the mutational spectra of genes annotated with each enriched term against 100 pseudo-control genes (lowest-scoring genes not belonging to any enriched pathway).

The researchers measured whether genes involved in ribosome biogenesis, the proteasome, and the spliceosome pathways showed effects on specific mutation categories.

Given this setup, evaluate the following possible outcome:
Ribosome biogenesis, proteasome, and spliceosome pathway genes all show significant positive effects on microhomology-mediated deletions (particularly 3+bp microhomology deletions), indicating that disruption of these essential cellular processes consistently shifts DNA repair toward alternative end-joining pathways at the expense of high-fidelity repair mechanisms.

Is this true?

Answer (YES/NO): NO